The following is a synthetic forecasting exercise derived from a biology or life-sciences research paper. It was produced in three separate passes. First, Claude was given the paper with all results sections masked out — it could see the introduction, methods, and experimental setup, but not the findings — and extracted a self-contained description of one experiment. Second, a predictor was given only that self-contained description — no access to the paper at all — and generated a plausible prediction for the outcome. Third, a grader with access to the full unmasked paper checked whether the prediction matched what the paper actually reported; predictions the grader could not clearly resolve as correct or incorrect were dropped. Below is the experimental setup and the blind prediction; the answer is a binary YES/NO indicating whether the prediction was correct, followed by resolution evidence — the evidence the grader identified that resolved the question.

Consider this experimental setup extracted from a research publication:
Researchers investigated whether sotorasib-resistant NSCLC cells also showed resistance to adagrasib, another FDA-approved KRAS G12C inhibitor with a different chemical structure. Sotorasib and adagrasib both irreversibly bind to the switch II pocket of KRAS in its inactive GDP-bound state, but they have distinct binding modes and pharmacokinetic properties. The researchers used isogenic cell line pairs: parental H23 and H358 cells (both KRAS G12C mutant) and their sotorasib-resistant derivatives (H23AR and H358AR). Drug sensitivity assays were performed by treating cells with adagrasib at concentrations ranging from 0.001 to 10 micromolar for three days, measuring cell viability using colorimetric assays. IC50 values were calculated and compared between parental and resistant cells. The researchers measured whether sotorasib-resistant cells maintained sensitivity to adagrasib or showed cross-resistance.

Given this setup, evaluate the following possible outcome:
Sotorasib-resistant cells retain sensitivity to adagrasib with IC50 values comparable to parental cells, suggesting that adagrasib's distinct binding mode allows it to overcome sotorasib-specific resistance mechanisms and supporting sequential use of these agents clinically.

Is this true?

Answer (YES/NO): NO